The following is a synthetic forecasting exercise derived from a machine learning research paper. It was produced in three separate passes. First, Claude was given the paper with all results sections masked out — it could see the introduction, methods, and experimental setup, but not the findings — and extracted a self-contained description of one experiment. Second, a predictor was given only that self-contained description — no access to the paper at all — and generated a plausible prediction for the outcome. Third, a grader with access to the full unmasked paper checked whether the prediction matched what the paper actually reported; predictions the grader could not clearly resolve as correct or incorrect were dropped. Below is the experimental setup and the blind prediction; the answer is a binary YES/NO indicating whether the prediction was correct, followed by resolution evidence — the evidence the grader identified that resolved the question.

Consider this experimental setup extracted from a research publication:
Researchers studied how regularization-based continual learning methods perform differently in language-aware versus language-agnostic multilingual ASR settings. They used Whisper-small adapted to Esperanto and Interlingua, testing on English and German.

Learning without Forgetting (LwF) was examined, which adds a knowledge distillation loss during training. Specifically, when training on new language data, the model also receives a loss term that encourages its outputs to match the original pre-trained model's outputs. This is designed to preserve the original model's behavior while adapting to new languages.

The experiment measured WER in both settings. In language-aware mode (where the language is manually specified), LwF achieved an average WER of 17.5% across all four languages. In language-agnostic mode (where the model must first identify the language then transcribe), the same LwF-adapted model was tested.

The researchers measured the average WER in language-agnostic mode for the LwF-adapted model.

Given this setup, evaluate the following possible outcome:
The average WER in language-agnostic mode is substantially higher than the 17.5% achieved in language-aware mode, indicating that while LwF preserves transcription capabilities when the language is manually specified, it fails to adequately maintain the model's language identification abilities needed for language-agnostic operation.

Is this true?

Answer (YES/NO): YES